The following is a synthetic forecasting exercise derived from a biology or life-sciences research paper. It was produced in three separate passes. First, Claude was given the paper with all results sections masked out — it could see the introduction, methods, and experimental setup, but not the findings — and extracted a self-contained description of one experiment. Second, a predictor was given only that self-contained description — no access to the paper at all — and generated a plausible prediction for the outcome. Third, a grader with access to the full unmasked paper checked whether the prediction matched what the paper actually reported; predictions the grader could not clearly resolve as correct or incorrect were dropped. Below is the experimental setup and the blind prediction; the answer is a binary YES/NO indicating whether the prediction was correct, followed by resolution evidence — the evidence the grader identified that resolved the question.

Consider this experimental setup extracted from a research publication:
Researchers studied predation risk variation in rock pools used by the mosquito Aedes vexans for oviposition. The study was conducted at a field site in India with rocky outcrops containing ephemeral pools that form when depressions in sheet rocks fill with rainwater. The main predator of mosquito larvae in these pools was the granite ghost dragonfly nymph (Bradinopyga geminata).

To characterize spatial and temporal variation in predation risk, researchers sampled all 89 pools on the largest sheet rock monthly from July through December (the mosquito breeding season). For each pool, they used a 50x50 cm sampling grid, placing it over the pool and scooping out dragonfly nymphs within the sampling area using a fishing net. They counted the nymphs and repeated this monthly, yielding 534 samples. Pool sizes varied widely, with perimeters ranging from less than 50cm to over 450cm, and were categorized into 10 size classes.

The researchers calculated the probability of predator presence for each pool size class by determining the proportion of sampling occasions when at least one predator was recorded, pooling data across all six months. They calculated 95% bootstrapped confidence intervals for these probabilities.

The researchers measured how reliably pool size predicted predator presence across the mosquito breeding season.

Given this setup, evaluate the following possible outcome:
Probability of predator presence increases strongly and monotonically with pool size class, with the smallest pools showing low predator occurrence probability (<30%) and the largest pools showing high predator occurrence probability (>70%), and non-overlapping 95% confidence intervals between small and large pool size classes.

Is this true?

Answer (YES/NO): NO